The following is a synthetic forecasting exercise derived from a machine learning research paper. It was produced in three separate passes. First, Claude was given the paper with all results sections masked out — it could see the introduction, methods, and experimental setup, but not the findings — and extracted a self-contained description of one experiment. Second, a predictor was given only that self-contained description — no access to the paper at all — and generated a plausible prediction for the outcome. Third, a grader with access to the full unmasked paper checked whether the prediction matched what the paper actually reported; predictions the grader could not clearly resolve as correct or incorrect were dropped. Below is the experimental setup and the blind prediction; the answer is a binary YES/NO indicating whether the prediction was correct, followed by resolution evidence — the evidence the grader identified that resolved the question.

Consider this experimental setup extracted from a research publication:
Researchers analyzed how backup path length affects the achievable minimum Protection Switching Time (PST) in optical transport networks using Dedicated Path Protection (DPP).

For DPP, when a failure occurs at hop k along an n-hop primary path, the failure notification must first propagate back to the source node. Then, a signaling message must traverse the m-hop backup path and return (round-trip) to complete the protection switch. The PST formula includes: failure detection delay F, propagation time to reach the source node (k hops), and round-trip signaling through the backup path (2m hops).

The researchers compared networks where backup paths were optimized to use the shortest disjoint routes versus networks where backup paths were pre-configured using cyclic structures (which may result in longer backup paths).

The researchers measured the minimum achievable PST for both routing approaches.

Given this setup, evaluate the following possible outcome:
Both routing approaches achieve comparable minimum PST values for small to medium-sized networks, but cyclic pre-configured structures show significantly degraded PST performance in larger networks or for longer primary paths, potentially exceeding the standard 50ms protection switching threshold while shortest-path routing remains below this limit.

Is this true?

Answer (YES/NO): NO